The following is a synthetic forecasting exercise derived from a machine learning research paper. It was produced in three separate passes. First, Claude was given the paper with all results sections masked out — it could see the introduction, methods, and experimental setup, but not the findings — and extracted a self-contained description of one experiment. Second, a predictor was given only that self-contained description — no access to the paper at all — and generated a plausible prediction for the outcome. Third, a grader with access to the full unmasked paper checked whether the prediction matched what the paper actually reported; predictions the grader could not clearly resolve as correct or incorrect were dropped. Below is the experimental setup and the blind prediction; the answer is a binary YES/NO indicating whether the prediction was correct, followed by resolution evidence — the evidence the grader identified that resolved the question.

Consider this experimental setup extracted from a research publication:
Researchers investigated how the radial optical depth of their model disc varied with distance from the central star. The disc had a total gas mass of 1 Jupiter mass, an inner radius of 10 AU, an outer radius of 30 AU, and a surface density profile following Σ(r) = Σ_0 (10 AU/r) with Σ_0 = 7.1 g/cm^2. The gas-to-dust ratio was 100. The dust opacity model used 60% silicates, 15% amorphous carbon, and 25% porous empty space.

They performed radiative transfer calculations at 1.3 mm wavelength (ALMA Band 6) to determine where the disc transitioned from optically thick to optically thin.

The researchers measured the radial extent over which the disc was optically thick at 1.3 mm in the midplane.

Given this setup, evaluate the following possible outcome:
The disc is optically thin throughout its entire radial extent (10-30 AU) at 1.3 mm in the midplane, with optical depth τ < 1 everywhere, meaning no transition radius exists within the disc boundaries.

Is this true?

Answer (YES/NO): NO